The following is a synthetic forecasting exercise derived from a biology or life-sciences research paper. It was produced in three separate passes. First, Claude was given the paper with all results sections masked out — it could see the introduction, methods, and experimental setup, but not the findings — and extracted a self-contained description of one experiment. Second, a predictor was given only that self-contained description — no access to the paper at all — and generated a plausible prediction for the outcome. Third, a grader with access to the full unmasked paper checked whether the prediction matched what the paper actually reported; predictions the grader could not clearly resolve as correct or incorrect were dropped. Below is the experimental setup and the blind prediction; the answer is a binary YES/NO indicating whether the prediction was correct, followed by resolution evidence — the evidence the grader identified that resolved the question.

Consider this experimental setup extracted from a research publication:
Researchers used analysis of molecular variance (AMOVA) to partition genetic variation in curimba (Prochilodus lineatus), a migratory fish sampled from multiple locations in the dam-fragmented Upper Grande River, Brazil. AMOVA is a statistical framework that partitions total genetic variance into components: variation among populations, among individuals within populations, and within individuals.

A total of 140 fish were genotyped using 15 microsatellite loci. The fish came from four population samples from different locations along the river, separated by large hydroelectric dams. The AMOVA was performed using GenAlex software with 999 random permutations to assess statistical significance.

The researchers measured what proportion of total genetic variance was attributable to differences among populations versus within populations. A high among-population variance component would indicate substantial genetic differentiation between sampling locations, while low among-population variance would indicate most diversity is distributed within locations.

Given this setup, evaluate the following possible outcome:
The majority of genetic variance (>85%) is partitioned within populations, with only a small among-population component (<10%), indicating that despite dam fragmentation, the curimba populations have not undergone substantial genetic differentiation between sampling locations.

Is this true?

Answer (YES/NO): YES